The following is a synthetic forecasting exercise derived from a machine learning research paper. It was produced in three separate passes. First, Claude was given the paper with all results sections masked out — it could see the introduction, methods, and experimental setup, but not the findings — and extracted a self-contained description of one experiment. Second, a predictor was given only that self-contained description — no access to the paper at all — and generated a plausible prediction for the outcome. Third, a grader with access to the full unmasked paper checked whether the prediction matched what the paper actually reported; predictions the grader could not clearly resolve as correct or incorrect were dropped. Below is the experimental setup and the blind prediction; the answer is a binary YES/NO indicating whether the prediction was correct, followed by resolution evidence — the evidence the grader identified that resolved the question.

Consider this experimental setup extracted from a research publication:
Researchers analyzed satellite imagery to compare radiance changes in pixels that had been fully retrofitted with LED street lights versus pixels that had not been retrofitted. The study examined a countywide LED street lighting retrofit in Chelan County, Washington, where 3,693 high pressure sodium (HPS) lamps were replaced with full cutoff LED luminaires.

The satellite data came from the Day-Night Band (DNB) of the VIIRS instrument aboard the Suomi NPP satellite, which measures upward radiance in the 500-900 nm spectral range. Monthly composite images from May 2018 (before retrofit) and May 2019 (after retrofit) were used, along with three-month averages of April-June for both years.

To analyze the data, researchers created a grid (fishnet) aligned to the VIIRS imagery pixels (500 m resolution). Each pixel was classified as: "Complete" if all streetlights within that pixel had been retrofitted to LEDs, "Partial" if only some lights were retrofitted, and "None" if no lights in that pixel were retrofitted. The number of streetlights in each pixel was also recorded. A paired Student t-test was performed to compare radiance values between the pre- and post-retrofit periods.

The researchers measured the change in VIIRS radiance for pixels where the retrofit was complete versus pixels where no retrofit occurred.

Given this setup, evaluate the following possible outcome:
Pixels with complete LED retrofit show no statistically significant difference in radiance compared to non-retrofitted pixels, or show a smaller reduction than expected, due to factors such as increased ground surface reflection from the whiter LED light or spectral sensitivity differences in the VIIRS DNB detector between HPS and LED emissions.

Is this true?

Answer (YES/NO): NO